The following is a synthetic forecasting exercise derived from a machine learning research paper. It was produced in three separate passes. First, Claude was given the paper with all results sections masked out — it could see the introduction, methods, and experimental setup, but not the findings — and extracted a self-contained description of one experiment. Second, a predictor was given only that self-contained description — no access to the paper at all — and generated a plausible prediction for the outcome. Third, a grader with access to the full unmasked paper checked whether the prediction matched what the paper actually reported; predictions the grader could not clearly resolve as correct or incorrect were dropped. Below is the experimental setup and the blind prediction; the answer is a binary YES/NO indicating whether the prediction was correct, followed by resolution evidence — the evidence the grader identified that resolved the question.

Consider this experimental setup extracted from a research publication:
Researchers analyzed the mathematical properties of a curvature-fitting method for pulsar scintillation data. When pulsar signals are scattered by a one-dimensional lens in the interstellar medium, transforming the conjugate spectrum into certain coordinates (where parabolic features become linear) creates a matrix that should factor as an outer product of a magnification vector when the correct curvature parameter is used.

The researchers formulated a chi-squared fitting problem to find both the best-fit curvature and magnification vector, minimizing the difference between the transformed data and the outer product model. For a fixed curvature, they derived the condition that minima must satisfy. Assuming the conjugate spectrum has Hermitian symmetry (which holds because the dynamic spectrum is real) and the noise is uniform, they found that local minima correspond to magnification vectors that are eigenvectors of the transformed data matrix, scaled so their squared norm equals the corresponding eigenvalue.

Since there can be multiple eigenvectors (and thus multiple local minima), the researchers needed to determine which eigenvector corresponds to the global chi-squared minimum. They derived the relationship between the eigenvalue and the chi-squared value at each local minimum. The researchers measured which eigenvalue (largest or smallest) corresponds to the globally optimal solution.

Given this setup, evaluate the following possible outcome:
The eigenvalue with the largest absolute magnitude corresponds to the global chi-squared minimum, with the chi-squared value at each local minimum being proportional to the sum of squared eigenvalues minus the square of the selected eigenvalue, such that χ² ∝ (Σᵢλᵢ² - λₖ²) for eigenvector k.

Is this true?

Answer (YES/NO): NO